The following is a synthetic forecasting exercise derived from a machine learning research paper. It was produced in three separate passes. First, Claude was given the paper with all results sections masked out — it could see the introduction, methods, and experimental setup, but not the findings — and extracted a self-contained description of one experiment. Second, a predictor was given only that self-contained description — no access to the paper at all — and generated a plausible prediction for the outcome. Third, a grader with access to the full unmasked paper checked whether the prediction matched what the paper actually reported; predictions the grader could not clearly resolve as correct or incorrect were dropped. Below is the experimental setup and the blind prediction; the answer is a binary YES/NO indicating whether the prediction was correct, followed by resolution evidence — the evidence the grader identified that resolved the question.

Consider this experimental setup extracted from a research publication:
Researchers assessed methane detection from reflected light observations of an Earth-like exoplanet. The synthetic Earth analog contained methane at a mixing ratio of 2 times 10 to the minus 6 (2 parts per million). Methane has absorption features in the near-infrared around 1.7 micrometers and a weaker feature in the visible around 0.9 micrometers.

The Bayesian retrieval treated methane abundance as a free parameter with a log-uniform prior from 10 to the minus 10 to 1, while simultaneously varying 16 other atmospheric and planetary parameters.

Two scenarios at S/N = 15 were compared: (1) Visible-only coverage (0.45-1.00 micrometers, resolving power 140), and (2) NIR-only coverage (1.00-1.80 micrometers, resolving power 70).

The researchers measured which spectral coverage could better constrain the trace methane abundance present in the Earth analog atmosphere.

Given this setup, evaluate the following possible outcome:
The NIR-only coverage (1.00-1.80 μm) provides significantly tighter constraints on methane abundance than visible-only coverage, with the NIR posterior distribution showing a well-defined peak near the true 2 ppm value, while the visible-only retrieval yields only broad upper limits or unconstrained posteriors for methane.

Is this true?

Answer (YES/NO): NO